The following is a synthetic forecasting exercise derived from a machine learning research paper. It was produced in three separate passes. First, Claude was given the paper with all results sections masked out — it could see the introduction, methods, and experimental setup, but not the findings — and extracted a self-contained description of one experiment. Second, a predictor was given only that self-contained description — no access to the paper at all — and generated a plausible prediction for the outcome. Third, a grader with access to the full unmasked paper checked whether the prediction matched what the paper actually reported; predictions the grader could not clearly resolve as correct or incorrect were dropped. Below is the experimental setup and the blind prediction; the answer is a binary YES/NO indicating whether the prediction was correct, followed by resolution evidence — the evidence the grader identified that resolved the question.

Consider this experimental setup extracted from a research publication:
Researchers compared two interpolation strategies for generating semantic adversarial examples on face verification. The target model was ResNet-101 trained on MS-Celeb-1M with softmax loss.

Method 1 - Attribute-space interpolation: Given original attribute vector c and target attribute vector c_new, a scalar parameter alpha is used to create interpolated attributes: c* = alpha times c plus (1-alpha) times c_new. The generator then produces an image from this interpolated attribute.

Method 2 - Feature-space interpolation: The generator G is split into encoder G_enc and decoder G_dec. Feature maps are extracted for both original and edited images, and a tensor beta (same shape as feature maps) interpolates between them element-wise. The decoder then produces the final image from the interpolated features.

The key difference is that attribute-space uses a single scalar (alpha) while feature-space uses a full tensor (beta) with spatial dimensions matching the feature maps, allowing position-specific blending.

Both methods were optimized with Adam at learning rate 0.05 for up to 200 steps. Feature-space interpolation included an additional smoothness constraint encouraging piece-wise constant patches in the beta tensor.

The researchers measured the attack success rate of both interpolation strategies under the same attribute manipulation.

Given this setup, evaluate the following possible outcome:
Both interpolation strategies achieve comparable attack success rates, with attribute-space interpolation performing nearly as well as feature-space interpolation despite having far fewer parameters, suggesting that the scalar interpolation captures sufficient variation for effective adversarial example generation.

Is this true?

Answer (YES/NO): NO